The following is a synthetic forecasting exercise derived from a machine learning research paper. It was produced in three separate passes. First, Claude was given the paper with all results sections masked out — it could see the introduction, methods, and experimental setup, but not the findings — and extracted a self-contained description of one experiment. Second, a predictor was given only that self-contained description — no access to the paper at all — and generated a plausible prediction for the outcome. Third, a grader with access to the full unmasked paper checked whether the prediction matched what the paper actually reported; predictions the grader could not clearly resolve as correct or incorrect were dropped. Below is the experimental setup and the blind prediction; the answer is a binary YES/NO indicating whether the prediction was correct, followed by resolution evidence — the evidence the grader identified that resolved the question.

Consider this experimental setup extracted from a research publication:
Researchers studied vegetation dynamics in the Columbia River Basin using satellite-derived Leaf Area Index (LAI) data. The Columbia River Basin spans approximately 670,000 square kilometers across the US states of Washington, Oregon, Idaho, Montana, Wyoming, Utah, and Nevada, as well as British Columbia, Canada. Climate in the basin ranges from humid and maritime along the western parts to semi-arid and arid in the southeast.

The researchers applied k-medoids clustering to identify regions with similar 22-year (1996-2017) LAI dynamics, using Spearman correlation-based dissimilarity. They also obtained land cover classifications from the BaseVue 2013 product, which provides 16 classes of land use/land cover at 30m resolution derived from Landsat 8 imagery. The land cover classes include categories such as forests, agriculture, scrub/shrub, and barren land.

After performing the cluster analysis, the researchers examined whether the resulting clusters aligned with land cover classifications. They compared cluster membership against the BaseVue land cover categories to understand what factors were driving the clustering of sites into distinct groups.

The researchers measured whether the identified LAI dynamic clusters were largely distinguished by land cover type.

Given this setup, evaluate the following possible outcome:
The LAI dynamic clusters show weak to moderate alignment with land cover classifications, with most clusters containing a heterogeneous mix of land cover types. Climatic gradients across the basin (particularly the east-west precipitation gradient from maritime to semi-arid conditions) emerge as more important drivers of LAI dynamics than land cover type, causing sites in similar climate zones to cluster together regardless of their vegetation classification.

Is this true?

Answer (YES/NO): NO